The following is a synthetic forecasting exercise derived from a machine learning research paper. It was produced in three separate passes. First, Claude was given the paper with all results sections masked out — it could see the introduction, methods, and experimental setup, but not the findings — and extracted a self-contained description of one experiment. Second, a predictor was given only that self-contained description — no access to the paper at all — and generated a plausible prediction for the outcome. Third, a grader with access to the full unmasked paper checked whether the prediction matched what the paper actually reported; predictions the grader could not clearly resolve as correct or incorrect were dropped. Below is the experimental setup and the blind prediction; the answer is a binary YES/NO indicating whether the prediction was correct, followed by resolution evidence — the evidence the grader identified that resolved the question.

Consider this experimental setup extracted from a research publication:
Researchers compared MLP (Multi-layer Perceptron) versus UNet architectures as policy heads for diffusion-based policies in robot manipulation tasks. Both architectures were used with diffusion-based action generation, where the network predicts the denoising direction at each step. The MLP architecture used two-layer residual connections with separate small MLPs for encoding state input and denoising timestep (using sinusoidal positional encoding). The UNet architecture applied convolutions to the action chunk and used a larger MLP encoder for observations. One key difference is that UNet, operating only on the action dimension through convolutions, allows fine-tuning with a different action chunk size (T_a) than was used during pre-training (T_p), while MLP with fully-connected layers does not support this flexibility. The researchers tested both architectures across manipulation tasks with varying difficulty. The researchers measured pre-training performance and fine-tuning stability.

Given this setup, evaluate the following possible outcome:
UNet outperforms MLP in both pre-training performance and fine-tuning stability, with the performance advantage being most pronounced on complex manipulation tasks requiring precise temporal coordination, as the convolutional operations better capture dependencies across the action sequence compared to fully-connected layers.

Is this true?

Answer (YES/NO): NO